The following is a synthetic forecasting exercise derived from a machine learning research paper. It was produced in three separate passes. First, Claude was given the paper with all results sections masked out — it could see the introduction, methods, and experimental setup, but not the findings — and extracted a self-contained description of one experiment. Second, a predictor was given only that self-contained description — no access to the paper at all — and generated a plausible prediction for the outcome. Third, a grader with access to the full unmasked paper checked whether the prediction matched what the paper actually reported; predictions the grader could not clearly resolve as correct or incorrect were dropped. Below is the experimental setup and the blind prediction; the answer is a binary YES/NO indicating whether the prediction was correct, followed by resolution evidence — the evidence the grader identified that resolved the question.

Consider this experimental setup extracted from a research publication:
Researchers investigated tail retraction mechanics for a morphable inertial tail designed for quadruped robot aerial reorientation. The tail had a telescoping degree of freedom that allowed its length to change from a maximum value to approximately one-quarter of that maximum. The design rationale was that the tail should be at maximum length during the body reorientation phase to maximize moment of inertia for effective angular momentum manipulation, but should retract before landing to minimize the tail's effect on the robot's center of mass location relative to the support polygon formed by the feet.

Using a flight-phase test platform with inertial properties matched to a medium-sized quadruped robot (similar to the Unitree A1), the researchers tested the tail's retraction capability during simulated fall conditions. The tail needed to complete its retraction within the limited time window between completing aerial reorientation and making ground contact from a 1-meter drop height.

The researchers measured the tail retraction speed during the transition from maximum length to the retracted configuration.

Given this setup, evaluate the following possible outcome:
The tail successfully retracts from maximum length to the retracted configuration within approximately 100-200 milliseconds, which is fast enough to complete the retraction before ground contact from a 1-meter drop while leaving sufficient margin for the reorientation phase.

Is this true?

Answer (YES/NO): NO